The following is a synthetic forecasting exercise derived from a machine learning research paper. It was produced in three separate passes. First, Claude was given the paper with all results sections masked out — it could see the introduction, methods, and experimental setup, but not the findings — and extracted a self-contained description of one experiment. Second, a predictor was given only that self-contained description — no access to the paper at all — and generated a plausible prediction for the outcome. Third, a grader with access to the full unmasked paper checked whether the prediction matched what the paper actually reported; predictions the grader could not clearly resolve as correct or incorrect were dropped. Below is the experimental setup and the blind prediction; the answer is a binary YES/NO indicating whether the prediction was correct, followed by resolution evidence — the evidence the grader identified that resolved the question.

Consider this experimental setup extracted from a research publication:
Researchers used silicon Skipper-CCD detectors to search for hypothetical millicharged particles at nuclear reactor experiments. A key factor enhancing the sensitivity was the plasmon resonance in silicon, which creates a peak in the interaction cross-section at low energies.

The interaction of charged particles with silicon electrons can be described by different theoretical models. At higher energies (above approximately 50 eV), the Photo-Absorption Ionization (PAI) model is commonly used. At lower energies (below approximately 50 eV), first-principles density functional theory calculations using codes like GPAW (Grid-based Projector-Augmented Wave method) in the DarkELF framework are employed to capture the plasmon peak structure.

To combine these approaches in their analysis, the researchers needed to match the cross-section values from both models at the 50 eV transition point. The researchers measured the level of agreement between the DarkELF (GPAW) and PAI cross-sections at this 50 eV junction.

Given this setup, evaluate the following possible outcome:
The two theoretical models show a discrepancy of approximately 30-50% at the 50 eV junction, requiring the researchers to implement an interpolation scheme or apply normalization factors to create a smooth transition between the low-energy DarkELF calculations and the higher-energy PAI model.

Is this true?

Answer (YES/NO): NO